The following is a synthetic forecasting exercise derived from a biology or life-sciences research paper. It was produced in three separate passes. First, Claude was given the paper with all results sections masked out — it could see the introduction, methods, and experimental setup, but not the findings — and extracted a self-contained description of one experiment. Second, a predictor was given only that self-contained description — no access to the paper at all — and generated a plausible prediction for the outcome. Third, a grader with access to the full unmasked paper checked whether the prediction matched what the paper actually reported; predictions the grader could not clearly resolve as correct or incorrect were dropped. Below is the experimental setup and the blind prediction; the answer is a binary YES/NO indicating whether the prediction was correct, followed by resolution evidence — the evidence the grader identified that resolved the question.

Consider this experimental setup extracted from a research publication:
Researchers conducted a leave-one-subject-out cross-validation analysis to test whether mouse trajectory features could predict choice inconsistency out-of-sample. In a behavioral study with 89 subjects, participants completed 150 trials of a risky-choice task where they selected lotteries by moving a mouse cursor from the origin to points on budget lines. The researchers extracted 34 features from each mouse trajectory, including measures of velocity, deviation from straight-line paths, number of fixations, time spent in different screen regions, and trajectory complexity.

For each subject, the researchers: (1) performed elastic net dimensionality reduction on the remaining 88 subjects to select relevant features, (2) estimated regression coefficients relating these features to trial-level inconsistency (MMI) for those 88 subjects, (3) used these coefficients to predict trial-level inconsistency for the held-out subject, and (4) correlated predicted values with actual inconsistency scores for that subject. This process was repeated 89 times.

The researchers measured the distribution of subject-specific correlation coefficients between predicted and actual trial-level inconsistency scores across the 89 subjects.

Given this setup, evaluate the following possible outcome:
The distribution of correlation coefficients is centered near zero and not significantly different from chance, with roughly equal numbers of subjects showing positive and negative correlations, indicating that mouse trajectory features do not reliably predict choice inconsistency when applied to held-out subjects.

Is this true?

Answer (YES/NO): NO